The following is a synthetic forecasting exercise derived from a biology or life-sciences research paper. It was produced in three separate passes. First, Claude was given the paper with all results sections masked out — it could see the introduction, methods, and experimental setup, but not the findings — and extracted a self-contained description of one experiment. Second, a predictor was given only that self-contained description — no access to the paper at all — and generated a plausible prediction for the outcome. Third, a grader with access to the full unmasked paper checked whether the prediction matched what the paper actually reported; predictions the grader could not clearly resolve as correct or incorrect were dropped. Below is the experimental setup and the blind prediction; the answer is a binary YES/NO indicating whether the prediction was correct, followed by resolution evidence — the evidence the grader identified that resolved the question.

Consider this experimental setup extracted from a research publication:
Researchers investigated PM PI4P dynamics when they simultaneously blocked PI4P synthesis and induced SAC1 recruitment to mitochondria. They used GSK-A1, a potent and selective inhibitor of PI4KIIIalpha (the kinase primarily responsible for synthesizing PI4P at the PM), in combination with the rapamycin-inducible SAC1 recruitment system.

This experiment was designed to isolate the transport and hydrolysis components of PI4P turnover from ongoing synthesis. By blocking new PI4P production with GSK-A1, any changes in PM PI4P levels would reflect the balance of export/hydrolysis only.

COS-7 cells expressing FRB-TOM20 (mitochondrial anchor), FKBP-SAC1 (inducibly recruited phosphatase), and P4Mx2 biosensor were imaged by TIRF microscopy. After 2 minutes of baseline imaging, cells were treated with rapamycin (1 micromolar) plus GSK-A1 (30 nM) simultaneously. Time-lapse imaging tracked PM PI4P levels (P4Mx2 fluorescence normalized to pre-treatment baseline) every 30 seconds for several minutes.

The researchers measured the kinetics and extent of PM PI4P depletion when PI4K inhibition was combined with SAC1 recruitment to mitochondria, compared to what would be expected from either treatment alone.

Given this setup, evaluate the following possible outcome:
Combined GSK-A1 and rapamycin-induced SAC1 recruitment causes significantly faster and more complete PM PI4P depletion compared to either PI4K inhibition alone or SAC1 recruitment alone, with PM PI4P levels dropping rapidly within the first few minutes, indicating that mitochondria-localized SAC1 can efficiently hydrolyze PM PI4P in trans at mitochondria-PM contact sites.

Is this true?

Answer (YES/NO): NO